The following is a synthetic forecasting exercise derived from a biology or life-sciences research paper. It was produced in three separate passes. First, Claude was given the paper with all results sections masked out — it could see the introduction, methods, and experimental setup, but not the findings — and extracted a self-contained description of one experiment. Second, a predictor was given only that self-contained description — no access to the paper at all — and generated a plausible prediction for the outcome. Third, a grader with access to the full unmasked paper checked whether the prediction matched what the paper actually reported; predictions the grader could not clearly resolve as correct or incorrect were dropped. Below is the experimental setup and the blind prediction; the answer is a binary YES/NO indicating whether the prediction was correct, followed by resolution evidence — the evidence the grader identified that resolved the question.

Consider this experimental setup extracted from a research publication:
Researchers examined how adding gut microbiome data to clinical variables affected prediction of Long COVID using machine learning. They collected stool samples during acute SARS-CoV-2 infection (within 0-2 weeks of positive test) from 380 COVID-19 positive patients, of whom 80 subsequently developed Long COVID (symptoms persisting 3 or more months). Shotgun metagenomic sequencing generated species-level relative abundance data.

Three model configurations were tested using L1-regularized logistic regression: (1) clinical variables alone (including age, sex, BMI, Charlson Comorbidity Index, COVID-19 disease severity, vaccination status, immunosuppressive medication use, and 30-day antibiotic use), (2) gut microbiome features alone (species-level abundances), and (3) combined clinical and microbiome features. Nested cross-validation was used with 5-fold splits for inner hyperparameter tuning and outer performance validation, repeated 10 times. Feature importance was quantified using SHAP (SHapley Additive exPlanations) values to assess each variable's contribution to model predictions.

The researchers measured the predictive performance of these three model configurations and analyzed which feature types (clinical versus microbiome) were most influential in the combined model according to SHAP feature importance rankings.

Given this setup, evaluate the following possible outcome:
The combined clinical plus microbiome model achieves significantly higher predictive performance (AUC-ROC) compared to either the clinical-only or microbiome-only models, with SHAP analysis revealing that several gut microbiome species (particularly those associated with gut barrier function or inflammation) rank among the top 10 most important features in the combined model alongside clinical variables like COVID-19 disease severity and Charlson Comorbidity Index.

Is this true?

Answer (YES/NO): NO